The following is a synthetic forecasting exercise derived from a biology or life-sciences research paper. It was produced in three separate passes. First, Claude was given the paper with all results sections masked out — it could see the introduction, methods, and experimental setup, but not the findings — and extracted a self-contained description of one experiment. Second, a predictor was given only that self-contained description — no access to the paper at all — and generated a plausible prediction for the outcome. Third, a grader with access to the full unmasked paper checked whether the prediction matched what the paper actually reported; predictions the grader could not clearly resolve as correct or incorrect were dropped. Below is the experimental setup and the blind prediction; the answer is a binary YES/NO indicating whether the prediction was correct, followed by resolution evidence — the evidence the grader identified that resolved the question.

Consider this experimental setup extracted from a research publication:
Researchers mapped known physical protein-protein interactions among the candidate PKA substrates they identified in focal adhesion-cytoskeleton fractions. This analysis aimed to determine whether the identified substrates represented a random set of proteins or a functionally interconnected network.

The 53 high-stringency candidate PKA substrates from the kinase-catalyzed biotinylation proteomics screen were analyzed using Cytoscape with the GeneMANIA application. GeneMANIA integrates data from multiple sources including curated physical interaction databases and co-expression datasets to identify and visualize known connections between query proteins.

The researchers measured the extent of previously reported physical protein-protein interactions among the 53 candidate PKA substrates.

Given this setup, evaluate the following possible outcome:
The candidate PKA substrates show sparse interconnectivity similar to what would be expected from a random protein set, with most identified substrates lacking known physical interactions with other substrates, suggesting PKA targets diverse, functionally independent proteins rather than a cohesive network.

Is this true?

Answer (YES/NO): NO